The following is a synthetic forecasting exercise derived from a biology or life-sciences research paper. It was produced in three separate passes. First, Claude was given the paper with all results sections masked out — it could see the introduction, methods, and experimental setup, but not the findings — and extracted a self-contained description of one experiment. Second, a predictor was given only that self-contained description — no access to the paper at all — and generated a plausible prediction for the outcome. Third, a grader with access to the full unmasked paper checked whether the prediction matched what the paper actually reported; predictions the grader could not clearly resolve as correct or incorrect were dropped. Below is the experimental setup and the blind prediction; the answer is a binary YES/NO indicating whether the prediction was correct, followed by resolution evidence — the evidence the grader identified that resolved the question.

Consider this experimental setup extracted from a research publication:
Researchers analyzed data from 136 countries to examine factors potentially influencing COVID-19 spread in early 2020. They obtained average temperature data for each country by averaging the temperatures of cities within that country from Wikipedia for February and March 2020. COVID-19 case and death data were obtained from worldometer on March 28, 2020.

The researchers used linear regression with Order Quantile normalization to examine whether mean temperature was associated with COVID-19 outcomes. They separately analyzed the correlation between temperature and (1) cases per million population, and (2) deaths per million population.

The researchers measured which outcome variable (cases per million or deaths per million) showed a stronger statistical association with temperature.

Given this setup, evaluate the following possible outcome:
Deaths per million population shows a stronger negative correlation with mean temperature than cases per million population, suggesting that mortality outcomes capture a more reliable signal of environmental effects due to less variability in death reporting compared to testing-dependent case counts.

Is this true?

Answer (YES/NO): NO